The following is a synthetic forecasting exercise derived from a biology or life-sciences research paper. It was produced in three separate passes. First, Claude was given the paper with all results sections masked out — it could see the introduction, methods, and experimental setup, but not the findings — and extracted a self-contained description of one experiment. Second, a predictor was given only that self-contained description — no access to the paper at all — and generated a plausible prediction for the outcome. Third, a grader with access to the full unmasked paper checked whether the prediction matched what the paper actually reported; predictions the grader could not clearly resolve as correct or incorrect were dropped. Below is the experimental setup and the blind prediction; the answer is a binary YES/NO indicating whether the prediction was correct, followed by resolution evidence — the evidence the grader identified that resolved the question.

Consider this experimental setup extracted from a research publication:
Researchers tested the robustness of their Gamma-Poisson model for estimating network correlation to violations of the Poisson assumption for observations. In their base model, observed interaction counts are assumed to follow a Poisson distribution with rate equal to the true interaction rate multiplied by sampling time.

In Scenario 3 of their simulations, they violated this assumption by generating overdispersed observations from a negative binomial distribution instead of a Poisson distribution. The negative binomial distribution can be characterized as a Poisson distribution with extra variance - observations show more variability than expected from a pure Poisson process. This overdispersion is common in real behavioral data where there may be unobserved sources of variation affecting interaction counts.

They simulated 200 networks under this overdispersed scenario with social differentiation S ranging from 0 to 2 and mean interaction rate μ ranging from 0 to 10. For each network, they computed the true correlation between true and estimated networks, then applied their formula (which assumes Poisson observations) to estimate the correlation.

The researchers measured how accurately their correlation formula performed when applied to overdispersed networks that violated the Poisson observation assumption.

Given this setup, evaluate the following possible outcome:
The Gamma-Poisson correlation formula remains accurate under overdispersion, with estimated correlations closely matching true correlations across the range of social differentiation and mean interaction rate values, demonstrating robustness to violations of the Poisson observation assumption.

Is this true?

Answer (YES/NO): YES